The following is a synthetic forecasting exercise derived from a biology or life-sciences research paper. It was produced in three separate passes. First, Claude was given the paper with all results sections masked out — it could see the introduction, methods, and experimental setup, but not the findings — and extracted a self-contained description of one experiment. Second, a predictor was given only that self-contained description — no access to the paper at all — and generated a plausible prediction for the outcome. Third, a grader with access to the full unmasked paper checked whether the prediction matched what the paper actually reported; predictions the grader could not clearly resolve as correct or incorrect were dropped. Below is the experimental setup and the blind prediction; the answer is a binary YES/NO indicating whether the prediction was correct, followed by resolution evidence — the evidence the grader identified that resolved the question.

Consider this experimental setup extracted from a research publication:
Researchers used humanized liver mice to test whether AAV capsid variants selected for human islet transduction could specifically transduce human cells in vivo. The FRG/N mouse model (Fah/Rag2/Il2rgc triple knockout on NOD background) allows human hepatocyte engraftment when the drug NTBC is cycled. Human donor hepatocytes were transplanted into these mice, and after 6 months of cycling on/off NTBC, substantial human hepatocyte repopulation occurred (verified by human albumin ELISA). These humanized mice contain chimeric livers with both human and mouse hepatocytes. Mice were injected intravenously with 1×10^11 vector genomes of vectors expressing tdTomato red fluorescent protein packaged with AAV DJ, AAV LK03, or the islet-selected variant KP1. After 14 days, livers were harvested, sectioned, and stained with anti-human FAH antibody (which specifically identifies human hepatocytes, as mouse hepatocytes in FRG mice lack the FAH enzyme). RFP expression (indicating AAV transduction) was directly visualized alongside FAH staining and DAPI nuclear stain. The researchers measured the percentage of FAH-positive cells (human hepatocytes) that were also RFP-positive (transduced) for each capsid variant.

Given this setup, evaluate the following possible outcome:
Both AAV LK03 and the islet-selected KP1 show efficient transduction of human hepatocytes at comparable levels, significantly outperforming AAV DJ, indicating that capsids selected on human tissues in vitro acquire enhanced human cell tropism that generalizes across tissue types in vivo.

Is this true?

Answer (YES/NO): YES